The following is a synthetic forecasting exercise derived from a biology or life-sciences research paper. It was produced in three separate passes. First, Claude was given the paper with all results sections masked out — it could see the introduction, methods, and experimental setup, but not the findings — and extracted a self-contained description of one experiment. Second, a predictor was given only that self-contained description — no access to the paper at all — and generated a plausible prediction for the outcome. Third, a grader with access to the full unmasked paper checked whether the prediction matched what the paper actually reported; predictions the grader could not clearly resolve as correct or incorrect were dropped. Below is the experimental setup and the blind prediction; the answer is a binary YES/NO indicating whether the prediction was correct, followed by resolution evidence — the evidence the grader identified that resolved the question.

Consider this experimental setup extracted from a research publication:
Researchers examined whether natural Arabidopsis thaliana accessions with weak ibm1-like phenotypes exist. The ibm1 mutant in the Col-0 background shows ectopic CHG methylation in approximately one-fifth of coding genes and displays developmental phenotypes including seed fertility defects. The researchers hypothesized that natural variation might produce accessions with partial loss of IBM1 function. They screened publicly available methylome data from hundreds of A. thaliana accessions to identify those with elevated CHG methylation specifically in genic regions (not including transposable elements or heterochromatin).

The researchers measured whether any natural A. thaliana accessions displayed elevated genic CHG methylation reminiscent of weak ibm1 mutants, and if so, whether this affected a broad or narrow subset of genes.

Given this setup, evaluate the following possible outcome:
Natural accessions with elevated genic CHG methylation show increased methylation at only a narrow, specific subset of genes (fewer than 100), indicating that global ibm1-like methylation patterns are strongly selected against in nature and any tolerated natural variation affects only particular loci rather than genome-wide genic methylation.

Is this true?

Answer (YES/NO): NO